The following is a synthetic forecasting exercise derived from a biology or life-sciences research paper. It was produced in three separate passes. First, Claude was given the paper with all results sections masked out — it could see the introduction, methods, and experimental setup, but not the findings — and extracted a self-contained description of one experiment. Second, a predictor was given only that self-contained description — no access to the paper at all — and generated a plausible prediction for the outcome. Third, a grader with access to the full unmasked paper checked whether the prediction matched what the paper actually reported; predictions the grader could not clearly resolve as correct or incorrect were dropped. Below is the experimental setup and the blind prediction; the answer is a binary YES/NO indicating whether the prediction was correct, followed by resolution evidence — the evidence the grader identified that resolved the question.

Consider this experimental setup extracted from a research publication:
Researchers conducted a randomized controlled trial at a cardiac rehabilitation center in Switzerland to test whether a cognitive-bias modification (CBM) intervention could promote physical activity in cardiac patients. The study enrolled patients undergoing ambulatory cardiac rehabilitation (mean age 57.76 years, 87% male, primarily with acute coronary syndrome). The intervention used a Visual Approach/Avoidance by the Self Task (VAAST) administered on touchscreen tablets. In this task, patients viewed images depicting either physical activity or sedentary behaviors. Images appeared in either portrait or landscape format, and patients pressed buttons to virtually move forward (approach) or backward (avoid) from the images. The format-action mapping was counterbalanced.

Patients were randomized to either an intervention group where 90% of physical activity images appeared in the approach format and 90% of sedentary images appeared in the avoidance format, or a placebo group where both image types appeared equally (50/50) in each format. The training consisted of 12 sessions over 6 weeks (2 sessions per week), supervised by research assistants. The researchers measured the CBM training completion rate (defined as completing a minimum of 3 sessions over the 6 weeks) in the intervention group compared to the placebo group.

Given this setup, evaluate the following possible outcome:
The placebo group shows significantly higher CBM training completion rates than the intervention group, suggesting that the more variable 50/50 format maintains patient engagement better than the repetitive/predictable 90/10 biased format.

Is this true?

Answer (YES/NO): NO